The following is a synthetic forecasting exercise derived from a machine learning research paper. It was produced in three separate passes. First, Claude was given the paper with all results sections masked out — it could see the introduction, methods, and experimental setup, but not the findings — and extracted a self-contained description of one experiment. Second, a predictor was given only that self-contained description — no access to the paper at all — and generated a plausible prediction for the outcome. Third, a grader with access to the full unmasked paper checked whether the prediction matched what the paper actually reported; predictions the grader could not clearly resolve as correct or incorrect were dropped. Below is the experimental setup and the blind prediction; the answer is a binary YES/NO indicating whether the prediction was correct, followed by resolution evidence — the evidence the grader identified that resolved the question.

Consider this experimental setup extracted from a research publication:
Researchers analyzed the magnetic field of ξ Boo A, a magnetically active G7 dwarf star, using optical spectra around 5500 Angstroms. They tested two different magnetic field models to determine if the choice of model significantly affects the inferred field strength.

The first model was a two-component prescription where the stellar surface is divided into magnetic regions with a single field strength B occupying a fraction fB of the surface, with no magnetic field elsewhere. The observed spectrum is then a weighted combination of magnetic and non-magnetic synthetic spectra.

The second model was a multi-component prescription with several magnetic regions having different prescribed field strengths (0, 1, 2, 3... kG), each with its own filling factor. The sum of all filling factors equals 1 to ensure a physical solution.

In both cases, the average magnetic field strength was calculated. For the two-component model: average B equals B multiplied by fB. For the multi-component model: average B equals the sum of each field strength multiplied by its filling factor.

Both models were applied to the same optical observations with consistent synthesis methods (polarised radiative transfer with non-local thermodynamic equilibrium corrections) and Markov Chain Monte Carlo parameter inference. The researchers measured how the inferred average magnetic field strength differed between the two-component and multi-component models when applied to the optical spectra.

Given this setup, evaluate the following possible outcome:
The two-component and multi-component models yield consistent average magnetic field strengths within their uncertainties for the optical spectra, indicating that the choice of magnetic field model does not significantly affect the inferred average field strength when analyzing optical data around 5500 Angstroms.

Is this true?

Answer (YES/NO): YES